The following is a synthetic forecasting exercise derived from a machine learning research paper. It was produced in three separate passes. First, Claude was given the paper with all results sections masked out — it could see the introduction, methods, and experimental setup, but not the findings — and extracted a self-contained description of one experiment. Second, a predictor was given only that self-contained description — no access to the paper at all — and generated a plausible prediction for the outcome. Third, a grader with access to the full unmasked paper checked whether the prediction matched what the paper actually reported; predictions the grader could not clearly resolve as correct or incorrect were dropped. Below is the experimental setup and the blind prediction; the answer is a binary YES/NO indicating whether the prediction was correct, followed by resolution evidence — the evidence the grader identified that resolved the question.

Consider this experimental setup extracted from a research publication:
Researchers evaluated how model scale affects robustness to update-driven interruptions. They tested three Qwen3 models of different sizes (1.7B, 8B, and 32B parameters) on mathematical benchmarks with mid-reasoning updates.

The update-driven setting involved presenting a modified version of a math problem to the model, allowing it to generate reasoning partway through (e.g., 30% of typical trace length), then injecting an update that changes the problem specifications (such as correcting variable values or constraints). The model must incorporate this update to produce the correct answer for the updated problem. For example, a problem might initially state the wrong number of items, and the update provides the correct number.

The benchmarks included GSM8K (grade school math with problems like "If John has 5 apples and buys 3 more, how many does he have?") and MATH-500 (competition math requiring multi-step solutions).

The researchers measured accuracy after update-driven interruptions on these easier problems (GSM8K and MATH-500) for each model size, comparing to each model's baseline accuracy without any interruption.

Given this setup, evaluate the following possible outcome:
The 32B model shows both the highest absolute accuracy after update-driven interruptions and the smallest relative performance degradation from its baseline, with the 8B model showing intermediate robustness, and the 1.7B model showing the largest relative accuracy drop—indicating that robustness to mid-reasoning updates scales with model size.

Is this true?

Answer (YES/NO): NO